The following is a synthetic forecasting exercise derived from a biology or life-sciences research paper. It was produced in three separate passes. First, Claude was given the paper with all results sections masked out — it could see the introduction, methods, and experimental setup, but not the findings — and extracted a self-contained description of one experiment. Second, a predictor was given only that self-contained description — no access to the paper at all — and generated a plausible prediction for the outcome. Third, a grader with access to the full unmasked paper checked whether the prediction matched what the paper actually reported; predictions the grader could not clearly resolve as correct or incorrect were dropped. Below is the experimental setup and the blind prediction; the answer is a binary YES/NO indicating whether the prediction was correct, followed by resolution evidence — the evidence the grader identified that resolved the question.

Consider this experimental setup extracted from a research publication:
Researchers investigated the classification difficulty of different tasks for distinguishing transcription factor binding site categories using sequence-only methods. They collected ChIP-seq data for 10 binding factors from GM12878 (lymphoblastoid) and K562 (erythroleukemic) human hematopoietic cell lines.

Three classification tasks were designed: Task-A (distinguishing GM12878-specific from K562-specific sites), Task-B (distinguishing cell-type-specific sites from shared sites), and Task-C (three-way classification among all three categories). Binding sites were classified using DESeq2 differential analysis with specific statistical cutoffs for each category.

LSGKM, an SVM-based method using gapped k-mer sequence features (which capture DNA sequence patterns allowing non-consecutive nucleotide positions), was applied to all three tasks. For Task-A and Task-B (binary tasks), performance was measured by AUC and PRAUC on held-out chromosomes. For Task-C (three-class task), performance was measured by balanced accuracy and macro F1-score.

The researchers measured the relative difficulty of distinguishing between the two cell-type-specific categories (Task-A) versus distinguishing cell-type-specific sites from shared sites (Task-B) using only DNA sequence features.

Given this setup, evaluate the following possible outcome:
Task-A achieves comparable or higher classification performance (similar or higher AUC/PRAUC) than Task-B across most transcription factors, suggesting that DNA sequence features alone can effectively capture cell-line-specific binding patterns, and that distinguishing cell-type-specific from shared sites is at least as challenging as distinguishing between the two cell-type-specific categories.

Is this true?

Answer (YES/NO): YES